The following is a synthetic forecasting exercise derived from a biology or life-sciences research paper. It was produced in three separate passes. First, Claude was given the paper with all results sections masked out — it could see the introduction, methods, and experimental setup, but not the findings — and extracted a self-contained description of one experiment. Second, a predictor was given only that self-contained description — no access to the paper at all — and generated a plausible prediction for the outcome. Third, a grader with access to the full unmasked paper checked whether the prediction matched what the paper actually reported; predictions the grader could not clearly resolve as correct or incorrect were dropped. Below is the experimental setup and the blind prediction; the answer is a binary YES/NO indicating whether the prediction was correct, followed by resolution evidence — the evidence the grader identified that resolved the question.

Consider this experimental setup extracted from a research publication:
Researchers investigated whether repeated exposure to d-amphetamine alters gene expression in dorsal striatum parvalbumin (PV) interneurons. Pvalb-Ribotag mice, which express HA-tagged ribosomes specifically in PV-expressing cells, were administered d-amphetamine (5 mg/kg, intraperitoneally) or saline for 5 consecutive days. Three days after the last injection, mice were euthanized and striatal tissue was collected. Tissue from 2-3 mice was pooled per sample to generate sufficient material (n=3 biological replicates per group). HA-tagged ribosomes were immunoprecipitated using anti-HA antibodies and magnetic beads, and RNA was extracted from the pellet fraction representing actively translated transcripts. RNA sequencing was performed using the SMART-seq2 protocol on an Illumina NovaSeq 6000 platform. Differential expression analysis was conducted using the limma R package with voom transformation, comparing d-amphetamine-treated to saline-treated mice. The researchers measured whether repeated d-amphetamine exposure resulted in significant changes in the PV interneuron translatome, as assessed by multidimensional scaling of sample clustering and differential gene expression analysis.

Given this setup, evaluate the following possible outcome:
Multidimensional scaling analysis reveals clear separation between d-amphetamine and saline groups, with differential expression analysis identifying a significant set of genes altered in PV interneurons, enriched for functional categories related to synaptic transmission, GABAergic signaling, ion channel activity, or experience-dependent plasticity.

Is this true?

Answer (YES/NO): NO